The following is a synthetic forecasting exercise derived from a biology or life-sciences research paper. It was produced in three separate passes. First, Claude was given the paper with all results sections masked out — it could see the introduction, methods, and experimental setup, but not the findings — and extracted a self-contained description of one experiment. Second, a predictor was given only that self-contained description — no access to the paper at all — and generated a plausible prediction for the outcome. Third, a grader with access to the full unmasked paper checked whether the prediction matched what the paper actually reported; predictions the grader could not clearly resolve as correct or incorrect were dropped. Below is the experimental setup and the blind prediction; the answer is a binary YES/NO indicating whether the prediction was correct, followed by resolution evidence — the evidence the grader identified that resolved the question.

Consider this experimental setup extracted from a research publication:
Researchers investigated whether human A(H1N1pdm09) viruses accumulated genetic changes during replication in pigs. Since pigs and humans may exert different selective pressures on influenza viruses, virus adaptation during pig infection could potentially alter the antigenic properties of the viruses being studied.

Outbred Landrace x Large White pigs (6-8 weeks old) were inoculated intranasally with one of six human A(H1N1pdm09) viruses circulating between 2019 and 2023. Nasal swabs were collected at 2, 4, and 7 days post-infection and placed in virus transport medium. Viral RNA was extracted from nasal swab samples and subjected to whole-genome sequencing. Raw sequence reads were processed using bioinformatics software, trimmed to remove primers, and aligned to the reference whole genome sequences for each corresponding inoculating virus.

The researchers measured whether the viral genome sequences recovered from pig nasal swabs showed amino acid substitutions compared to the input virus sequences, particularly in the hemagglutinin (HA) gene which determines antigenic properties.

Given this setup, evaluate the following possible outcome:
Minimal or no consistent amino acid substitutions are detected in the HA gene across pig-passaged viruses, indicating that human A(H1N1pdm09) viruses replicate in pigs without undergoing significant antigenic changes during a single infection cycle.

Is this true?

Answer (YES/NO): YES